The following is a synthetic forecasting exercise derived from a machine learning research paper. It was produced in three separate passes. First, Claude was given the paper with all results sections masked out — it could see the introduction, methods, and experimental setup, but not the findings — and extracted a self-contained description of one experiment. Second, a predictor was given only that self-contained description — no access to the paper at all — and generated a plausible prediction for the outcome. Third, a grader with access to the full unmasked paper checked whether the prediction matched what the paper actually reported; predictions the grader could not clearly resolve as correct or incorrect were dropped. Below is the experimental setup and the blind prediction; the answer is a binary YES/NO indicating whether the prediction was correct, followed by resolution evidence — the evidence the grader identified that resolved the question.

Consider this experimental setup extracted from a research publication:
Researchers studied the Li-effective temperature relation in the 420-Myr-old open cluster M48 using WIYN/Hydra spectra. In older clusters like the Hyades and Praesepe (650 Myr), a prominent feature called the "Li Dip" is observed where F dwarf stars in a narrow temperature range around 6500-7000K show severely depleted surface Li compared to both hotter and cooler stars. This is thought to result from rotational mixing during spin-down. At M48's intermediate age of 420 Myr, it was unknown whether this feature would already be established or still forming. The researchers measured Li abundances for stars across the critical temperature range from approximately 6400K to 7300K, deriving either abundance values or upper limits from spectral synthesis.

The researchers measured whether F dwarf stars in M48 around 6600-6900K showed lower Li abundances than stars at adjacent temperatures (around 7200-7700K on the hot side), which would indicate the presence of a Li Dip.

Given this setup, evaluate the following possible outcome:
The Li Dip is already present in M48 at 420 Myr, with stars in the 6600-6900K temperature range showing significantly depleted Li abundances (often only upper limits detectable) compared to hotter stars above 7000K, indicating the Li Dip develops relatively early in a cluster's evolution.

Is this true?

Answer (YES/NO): NO